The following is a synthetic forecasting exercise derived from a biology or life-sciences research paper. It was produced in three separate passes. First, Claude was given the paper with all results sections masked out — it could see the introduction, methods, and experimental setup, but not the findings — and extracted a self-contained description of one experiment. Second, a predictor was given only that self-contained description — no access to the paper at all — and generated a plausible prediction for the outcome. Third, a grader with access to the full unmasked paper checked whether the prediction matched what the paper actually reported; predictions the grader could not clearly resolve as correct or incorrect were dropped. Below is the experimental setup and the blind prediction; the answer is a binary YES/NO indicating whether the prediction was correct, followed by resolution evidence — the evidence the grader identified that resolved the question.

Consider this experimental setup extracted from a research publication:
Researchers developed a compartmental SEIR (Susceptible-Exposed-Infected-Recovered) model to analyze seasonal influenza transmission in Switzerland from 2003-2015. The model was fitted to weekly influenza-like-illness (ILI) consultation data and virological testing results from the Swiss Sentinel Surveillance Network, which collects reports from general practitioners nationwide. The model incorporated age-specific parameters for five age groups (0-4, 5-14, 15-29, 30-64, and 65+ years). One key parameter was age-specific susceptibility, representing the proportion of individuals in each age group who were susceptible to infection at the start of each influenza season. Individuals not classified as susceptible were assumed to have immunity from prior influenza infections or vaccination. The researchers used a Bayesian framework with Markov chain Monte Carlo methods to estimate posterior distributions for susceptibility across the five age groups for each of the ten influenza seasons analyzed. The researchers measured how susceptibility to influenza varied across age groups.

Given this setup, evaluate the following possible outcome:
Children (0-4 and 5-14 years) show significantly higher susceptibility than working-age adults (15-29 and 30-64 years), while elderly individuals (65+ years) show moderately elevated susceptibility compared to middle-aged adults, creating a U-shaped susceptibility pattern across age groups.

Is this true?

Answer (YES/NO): NO